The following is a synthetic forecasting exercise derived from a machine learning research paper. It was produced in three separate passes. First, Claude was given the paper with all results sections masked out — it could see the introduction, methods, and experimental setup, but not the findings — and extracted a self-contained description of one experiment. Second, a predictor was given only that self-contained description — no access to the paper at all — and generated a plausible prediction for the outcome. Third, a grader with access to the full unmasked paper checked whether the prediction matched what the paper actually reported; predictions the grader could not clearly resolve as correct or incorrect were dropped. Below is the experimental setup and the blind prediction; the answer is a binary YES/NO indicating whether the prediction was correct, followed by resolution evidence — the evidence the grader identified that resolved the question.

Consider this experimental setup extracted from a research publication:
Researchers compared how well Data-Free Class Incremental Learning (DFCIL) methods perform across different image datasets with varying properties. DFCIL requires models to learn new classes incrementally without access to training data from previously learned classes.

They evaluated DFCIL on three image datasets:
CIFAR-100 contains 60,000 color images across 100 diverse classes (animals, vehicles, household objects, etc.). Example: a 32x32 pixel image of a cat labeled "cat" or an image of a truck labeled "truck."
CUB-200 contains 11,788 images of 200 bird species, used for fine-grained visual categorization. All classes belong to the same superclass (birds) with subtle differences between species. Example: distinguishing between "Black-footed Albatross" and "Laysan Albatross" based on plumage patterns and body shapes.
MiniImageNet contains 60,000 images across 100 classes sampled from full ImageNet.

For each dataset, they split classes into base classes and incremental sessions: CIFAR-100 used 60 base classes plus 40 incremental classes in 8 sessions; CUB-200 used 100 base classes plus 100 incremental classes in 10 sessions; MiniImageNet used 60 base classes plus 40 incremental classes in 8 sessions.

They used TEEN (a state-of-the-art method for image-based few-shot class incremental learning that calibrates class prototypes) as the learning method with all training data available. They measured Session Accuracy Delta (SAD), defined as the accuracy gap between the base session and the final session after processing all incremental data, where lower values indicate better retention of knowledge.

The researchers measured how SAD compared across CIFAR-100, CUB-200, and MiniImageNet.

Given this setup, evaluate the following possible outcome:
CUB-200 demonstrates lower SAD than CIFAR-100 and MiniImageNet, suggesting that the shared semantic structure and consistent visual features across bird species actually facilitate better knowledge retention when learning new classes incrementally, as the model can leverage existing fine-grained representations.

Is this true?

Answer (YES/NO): YES